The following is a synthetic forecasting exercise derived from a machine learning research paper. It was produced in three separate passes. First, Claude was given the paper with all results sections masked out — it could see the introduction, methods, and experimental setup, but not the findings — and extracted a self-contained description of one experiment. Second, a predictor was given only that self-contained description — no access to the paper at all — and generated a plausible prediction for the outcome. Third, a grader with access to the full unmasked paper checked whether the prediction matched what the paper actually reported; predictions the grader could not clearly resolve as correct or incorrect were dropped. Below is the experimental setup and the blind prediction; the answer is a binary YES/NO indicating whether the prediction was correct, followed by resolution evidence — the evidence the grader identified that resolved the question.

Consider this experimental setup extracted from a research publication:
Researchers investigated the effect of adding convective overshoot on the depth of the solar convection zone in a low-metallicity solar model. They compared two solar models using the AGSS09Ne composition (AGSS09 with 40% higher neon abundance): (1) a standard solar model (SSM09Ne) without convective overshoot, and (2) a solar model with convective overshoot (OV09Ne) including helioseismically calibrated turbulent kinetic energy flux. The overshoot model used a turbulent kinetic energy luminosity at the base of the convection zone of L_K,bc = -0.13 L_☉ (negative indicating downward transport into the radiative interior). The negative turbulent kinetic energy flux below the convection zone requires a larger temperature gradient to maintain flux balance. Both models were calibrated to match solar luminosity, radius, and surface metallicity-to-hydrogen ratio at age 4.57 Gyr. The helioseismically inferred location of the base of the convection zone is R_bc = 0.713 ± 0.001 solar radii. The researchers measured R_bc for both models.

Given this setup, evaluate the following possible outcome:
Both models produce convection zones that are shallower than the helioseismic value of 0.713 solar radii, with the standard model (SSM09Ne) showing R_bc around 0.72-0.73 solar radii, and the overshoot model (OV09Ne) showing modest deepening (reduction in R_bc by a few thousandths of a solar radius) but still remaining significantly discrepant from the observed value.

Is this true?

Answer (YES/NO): NO